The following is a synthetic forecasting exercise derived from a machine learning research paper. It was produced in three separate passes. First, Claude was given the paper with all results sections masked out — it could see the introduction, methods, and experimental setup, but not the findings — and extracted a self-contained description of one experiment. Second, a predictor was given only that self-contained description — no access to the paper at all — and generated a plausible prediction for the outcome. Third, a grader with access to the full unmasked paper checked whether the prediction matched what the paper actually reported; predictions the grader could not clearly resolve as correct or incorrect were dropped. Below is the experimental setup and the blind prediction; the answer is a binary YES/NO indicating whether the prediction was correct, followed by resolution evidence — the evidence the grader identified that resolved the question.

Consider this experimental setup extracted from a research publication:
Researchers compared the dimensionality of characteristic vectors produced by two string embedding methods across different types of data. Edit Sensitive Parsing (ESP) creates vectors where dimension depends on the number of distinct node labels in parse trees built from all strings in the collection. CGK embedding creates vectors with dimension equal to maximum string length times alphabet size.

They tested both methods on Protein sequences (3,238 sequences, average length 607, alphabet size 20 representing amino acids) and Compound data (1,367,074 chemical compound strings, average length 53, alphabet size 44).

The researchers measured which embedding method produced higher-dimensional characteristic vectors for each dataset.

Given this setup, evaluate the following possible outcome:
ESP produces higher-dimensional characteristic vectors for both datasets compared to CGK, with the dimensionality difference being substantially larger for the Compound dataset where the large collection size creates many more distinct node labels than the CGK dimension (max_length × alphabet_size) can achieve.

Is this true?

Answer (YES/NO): NO